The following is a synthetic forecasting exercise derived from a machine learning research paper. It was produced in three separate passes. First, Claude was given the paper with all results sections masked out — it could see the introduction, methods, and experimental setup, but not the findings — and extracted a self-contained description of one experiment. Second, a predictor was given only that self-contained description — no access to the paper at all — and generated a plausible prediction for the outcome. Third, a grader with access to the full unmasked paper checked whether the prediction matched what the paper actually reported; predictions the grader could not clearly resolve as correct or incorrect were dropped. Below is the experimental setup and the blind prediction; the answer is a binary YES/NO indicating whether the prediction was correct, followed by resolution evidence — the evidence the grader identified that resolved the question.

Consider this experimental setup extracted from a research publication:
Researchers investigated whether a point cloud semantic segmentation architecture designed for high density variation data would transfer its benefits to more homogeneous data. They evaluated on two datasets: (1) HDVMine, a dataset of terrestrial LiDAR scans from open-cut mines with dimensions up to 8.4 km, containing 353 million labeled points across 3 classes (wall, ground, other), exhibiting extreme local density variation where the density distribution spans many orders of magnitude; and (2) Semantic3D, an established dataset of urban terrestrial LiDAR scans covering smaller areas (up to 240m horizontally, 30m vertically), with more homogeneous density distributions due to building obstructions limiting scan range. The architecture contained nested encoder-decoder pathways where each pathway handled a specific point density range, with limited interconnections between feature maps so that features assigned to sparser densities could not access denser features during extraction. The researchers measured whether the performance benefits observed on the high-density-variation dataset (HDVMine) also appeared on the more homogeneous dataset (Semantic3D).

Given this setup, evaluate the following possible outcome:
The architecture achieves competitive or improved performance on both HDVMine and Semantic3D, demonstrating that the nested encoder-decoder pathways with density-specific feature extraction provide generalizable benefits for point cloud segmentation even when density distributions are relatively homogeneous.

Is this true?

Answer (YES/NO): NO